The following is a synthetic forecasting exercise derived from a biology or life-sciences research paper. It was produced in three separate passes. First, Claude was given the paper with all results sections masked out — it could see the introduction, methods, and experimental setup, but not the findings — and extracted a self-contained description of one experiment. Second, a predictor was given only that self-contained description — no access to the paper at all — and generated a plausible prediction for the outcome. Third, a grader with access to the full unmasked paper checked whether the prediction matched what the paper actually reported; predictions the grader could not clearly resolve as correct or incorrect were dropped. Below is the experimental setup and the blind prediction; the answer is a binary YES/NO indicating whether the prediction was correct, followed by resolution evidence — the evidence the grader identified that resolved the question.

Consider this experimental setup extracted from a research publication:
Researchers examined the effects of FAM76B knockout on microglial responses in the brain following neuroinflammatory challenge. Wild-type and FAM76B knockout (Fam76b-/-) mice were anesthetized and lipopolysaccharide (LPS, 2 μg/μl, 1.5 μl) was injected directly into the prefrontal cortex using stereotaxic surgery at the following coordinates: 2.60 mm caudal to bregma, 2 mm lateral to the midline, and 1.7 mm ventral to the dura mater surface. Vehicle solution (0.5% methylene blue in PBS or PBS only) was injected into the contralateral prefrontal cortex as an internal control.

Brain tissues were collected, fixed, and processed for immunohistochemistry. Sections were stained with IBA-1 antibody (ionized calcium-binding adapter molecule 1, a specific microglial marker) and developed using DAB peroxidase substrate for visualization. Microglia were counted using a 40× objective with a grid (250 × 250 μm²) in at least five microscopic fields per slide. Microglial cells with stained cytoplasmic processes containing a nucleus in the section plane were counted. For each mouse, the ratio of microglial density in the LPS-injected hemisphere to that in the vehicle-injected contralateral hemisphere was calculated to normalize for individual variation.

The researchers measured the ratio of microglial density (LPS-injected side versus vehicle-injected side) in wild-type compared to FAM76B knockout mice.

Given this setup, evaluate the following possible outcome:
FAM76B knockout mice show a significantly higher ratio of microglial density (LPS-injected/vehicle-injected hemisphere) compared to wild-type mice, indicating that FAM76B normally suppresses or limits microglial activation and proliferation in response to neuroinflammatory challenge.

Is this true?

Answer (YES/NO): YES